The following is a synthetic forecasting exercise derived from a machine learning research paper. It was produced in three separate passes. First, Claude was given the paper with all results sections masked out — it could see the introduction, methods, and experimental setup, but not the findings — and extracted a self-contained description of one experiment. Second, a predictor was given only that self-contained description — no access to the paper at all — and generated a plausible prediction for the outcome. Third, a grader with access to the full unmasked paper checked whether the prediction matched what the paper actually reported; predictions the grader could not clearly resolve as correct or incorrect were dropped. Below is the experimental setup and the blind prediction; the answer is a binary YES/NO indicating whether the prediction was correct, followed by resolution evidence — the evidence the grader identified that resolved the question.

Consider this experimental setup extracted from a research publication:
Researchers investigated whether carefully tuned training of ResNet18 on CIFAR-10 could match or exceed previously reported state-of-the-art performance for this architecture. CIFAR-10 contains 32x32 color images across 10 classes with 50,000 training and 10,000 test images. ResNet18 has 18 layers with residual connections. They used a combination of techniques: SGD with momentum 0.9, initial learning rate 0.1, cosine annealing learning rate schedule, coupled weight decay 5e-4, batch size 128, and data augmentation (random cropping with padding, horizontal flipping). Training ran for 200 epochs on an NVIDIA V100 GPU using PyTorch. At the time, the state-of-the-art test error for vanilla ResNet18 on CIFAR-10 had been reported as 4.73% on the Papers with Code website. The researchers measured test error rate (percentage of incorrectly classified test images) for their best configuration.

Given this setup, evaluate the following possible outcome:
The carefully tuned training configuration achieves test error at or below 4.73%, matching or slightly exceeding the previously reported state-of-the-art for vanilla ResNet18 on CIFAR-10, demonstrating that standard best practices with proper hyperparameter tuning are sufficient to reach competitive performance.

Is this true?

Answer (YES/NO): YES